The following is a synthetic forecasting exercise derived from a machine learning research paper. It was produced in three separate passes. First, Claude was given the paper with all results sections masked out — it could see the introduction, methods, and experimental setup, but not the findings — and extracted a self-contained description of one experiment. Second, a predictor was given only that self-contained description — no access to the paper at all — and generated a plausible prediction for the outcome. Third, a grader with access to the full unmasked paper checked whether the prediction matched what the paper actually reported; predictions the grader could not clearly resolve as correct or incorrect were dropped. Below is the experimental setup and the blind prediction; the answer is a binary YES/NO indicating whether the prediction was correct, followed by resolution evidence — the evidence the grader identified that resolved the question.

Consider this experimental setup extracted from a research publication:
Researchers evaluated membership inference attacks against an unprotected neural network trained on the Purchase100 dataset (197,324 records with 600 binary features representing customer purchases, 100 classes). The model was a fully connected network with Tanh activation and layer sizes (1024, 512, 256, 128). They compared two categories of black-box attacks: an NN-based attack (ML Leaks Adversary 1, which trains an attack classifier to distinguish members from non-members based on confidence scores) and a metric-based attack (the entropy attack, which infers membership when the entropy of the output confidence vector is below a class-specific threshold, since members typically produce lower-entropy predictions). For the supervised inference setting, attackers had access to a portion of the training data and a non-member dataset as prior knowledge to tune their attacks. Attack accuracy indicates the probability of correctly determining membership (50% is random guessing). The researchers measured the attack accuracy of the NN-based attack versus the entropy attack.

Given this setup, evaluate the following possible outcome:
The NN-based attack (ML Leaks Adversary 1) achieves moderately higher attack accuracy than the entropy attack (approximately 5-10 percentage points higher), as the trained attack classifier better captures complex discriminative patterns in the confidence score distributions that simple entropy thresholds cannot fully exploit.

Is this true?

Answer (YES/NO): NO